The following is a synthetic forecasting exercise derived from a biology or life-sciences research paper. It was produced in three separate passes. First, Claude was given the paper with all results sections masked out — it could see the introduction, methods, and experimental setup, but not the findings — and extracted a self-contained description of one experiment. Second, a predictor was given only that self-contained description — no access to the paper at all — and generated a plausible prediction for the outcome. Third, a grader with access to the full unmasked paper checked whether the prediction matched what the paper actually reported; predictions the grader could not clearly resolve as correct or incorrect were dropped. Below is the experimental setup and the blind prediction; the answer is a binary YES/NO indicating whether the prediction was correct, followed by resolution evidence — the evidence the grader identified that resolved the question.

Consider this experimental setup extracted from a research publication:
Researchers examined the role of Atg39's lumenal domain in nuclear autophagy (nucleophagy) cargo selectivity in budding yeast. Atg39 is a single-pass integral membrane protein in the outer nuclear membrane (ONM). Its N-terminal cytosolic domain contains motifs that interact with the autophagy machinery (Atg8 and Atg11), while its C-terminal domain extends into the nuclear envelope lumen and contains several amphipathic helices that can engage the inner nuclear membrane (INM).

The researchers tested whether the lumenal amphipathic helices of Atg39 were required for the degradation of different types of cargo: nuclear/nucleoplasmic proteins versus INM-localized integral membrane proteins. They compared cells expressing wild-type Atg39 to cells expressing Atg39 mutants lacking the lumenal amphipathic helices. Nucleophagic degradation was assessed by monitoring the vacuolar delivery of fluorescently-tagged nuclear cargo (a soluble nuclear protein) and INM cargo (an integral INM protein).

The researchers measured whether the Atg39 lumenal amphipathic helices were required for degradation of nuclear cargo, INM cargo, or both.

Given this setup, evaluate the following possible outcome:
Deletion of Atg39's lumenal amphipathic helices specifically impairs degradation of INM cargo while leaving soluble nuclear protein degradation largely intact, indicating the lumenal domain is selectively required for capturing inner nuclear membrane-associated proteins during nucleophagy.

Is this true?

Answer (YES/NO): NO